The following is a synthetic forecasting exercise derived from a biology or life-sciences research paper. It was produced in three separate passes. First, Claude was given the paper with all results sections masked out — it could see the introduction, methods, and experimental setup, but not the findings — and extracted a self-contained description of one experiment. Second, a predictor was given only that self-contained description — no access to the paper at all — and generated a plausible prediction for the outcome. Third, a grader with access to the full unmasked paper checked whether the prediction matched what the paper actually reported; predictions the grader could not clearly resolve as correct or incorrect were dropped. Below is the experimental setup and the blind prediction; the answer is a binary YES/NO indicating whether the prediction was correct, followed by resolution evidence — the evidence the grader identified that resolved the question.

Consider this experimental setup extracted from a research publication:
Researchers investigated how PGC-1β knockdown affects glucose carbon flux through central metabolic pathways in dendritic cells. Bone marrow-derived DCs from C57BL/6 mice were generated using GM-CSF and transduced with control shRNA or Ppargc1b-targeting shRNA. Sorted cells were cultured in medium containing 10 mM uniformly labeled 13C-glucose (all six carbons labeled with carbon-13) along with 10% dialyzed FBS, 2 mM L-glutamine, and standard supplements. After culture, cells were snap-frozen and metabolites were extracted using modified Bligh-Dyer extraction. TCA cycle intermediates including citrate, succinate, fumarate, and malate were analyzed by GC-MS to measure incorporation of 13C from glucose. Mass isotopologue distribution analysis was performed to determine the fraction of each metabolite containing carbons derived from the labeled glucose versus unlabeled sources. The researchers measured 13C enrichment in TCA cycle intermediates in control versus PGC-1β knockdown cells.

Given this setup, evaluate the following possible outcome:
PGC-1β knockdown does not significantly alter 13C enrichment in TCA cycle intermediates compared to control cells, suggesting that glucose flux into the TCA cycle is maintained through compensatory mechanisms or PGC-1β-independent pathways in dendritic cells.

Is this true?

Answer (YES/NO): NO